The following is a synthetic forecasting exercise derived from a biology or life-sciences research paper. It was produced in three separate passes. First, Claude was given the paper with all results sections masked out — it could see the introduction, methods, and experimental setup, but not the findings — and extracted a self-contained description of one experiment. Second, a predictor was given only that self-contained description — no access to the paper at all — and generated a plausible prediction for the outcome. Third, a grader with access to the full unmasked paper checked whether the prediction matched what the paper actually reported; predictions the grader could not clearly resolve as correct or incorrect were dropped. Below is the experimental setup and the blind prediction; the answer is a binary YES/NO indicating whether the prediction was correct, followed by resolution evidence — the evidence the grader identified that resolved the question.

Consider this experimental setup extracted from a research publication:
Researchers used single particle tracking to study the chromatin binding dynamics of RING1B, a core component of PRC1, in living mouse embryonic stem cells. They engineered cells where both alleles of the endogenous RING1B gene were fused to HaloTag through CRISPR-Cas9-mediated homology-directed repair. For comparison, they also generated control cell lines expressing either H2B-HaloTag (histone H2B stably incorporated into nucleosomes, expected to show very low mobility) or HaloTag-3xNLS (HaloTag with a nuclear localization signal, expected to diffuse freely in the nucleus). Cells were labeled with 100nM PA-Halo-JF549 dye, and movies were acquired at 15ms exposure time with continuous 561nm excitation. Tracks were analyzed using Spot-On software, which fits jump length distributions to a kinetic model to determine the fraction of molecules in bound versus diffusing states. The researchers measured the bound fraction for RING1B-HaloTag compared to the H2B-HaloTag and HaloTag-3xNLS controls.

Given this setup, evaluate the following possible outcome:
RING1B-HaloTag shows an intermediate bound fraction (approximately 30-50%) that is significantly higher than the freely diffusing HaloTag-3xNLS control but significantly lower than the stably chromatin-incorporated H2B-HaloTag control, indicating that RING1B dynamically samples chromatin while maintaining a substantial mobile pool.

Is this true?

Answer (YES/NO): NO